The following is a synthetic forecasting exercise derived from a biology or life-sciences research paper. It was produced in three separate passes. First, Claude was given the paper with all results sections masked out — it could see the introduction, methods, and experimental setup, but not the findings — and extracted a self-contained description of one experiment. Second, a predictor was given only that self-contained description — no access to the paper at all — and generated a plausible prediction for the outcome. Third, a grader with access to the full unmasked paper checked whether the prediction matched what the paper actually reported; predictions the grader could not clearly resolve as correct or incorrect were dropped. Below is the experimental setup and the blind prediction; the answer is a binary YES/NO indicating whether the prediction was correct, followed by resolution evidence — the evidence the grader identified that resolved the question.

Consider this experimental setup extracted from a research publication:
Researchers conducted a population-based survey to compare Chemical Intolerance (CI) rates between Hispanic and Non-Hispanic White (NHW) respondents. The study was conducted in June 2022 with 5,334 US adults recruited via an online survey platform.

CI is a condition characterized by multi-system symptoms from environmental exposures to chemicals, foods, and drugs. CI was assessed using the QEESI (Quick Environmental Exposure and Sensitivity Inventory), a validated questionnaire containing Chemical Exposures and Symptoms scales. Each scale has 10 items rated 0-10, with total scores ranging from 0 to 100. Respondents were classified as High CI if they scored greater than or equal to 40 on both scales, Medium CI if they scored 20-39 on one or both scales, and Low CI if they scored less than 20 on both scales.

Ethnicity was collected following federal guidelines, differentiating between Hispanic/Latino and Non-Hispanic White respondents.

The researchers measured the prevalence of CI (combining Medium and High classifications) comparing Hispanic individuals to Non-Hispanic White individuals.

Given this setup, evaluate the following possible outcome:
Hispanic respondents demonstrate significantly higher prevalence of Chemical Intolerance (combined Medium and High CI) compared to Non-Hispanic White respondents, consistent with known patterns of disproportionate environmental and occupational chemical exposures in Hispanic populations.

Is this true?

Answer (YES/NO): YES